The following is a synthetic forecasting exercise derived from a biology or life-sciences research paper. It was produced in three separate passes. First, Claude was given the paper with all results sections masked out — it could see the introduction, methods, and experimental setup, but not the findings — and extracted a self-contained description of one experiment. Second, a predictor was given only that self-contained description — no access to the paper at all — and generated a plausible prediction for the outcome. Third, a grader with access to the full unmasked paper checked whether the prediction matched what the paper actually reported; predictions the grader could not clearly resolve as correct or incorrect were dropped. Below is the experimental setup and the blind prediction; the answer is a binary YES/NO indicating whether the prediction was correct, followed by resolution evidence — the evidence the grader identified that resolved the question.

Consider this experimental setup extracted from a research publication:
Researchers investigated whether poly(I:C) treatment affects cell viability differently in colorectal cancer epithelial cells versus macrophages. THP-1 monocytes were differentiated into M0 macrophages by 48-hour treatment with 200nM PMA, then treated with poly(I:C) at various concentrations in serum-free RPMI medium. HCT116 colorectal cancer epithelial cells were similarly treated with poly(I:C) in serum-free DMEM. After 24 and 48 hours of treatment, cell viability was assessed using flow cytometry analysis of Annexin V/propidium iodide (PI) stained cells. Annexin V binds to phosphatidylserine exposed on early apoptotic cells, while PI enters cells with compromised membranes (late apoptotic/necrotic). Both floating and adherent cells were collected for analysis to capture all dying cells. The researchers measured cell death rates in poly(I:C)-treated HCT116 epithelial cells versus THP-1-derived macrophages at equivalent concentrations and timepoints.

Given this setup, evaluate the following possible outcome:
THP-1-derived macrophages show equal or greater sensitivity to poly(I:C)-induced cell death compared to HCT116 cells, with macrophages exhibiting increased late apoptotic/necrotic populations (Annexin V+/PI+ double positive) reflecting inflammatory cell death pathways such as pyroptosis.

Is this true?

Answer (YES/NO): NO